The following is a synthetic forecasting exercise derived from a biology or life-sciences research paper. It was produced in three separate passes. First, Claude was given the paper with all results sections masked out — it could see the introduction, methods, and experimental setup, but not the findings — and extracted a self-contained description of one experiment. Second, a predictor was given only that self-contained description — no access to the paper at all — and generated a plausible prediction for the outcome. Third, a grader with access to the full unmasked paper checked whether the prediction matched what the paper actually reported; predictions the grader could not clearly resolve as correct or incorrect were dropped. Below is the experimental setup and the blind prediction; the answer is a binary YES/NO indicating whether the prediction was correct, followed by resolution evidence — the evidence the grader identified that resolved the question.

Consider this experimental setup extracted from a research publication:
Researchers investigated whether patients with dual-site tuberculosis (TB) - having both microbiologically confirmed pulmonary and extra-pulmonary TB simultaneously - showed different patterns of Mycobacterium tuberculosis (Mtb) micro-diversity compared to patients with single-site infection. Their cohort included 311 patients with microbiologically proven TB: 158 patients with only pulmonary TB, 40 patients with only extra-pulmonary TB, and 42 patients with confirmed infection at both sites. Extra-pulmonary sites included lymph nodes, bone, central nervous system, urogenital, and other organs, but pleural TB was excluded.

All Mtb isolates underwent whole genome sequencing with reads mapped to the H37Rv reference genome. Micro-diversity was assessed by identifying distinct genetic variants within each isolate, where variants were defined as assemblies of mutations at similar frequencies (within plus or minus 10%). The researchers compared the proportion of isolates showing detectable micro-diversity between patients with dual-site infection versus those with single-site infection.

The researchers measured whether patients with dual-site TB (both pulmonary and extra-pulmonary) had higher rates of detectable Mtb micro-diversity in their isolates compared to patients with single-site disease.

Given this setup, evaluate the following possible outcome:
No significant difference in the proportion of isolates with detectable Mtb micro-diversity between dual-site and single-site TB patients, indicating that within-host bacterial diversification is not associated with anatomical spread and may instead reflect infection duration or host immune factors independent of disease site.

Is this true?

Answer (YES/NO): NO